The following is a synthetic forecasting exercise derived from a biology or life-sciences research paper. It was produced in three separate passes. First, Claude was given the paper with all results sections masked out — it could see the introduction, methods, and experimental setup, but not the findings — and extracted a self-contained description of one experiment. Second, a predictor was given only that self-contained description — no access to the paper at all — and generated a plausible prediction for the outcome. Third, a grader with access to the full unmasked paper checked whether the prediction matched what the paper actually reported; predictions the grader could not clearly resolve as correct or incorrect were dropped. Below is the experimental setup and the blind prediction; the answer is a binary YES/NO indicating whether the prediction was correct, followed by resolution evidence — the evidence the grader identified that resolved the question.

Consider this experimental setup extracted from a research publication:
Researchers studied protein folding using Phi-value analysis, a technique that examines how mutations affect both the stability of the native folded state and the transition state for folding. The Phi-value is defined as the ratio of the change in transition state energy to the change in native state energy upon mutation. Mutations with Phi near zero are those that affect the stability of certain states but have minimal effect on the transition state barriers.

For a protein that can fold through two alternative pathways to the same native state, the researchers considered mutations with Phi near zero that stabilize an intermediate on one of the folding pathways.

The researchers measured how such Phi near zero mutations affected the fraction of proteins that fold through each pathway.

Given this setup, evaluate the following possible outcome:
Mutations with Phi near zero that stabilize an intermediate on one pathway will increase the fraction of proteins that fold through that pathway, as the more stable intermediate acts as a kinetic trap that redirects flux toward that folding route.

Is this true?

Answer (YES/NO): NO